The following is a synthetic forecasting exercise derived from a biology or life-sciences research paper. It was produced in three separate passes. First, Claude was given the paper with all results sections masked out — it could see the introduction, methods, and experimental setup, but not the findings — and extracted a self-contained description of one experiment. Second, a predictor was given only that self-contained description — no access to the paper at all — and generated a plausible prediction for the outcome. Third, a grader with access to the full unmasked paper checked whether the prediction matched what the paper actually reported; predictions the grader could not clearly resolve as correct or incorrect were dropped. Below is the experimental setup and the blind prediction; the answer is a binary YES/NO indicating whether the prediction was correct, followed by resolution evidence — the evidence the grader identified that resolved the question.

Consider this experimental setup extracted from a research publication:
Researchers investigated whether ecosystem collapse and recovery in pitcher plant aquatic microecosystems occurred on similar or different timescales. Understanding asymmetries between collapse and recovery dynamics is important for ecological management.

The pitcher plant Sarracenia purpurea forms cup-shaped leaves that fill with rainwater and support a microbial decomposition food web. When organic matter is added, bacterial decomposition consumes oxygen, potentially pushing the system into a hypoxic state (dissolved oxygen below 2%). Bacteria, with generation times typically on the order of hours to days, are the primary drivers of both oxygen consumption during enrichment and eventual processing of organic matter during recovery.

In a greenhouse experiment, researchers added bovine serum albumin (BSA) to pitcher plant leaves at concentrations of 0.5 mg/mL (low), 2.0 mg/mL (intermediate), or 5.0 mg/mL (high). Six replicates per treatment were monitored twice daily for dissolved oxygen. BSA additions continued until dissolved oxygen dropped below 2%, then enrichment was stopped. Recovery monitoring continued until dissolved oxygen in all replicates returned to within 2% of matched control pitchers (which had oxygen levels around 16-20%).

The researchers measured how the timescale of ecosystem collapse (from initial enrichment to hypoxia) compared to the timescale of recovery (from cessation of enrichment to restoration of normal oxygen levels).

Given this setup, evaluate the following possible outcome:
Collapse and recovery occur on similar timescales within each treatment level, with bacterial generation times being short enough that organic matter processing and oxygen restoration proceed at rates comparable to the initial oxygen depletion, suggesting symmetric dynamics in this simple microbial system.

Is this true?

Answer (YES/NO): NO